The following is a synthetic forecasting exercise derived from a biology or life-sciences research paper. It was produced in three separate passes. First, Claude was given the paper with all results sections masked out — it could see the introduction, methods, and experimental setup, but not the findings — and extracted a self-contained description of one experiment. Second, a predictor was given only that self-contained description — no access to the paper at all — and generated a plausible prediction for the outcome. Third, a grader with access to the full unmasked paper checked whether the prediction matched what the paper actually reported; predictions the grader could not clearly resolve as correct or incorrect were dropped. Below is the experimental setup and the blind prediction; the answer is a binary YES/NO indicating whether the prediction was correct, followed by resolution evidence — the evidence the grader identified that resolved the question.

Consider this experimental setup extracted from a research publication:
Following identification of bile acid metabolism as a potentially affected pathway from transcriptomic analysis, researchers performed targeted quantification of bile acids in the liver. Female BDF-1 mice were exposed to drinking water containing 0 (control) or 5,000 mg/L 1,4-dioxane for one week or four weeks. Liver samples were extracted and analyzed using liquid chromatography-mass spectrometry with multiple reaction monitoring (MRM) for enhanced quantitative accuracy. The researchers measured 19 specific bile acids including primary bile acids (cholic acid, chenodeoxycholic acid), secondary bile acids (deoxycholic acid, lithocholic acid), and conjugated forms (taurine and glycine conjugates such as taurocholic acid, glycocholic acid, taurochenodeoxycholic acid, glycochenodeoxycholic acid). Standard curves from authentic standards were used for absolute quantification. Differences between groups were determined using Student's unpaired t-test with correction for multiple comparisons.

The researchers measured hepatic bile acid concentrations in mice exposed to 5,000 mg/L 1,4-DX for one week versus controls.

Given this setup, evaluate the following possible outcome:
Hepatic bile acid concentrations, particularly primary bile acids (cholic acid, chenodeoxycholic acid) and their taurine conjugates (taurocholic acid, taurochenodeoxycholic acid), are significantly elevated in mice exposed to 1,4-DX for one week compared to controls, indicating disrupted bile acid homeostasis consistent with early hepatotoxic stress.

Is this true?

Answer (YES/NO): NO